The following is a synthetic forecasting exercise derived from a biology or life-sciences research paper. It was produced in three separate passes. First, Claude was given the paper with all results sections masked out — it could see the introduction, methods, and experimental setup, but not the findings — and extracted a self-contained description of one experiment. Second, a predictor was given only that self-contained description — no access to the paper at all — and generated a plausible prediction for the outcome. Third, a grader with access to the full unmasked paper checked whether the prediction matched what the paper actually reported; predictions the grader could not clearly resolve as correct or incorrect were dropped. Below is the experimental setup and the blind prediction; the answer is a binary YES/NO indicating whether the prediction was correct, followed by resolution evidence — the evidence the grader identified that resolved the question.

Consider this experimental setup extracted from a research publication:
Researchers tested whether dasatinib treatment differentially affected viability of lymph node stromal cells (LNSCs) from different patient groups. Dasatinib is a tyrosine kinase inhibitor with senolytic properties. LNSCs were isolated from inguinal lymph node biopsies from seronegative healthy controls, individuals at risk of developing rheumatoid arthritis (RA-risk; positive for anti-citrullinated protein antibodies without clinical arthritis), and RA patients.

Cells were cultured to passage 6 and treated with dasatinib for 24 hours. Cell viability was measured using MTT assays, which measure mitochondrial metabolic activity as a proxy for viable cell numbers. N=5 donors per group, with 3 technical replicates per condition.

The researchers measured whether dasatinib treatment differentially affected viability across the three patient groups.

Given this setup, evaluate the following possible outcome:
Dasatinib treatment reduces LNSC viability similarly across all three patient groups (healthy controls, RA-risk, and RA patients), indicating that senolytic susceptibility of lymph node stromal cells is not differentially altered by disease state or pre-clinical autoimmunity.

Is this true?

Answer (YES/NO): NO